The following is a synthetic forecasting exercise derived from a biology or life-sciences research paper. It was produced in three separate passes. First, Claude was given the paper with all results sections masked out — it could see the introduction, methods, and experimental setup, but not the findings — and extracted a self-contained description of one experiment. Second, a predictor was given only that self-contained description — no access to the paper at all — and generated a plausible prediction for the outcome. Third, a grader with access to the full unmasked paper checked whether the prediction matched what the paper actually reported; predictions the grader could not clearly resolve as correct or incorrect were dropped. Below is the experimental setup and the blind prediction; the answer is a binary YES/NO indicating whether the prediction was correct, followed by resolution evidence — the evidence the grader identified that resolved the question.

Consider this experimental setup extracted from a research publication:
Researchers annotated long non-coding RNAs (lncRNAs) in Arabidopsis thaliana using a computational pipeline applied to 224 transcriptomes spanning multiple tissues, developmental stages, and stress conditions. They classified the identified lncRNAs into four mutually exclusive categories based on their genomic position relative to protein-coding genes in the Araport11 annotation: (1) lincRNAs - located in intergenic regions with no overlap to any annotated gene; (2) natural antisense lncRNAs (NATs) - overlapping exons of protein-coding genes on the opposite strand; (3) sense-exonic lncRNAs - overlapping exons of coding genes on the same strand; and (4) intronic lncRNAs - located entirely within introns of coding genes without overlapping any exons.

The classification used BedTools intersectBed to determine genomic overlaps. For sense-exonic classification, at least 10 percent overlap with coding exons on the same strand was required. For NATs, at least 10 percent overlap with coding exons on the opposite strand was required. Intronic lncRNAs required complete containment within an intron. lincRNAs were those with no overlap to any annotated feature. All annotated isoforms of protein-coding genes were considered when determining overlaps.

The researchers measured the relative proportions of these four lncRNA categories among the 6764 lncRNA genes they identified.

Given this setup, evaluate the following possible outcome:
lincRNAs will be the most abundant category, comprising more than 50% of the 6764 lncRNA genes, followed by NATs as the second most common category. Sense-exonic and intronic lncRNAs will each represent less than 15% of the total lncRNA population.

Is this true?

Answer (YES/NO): YES